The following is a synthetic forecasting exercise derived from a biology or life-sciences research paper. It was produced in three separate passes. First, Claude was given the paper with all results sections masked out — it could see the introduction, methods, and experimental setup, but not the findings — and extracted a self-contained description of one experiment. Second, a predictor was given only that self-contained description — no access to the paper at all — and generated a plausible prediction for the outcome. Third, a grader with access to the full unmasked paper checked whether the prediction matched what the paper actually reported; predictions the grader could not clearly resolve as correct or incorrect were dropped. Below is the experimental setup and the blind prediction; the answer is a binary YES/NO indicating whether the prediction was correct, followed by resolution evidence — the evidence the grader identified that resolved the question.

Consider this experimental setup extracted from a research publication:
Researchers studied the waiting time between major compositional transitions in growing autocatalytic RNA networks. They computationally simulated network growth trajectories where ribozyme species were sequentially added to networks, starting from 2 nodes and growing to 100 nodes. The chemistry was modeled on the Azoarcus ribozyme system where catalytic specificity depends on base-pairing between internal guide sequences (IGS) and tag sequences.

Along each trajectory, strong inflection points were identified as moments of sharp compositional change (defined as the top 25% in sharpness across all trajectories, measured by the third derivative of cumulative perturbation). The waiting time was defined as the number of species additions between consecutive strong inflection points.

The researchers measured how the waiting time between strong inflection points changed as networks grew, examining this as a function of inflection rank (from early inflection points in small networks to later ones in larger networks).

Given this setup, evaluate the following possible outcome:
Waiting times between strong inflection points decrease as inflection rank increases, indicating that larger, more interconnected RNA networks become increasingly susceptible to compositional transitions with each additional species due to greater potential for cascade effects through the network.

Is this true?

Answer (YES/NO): NO